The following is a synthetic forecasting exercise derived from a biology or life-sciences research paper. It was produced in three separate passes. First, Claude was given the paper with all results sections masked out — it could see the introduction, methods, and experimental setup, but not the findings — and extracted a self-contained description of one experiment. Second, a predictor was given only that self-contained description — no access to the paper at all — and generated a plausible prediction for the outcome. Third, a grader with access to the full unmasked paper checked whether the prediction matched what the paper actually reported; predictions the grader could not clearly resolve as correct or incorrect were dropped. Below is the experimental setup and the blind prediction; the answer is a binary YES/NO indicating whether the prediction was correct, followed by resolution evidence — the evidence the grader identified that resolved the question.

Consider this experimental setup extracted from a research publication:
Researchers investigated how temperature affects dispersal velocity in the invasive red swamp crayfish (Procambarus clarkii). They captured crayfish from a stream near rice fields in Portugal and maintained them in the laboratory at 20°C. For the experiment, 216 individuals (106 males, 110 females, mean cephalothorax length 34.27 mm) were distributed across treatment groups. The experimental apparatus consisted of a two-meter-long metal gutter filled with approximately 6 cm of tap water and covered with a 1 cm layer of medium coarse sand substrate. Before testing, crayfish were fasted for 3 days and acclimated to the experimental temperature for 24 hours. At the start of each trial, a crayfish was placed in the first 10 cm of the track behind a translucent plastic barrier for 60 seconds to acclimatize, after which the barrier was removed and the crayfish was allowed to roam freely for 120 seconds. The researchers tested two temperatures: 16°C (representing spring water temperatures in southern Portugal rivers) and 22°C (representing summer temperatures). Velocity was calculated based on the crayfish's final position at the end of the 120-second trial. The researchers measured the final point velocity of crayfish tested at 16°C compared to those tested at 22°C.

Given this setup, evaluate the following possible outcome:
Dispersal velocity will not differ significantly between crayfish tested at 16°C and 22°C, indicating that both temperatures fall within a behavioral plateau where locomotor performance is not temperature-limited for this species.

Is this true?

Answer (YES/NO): NO